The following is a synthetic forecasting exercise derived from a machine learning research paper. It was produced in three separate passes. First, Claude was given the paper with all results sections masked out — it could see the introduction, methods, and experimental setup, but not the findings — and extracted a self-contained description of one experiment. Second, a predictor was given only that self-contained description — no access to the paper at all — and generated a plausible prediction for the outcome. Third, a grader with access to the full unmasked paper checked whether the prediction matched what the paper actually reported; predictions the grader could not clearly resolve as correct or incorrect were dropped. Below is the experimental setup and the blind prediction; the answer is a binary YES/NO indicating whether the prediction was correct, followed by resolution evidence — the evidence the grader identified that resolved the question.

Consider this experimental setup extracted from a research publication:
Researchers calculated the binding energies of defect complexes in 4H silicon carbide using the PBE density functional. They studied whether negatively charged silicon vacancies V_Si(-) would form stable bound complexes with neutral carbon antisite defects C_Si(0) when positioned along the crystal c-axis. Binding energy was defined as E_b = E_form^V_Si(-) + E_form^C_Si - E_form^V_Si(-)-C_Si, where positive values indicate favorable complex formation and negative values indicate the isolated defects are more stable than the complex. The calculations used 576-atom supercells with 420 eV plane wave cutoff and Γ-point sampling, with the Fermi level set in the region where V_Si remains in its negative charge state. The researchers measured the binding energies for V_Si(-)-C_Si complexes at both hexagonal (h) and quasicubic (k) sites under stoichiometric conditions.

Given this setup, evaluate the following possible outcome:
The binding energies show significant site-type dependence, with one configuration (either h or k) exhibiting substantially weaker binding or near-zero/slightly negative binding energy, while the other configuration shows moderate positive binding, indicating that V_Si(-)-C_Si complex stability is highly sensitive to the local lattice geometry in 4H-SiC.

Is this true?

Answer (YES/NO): NO